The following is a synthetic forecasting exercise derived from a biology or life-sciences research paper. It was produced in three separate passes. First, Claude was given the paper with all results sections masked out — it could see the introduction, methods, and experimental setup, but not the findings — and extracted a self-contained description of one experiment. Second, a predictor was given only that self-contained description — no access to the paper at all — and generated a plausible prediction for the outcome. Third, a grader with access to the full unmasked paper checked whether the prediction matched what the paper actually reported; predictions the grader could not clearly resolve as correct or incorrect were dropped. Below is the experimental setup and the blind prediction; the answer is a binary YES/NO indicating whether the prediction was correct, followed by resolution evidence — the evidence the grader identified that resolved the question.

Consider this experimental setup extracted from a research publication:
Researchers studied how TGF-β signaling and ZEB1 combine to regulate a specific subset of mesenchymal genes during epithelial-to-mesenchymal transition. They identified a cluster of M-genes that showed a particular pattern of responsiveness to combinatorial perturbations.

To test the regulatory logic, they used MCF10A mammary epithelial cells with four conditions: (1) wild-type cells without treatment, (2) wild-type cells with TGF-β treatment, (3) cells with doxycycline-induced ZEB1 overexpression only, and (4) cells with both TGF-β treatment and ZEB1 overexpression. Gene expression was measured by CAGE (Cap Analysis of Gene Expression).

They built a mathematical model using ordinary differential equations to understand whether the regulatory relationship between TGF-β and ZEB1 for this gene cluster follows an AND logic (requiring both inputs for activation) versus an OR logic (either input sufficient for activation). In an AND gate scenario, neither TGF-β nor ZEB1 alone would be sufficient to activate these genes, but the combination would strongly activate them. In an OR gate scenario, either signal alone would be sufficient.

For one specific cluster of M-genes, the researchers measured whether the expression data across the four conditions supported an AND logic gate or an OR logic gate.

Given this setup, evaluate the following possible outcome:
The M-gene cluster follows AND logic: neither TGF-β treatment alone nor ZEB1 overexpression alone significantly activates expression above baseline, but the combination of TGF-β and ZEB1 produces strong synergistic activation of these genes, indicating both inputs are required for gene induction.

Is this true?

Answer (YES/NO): YES